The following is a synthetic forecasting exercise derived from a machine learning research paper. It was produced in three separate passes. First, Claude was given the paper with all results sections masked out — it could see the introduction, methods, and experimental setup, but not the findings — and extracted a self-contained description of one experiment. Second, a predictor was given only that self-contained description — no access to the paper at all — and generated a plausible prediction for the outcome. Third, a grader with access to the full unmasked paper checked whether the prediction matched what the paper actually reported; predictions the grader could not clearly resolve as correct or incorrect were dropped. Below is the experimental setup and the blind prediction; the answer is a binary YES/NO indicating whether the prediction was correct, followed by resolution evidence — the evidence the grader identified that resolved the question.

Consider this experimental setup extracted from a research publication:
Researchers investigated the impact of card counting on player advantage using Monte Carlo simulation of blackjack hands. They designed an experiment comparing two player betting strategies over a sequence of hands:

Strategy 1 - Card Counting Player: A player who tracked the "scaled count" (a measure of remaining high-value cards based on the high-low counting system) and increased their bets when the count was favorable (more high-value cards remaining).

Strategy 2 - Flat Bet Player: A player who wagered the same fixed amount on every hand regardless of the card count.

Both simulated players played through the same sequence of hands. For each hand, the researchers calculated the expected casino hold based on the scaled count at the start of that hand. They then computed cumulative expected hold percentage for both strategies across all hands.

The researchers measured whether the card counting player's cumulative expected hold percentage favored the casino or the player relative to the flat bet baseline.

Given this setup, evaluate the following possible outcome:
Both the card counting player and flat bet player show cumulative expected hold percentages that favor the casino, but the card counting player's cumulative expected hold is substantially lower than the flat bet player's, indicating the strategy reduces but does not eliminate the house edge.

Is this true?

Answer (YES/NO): NO